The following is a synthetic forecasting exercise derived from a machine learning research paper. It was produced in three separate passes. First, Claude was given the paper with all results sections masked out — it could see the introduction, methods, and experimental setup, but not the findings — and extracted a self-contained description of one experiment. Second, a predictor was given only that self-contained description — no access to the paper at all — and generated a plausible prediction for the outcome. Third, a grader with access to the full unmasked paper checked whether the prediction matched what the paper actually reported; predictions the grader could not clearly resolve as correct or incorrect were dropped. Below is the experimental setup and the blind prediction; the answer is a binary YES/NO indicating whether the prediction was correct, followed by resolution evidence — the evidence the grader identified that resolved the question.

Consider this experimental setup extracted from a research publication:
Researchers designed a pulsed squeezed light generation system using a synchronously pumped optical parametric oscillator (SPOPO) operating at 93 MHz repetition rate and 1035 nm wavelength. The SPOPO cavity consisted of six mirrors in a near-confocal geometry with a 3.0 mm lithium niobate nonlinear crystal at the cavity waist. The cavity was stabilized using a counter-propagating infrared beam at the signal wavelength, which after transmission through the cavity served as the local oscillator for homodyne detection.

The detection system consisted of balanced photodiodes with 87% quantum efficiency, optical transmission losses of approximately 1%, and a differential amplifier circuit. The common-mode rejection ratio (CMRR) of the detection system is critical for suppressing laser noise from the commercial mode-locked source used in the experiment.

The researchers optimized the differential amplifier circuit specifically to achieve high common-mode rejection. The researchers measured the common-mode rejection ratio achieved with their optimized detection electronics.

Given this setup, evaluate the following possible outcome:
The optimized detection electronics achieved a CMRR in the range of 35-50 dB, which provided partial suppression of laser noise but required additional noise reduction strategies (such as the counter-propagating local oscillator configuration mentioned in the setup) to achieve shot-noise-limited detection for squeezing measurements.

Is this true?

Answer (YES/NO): NO